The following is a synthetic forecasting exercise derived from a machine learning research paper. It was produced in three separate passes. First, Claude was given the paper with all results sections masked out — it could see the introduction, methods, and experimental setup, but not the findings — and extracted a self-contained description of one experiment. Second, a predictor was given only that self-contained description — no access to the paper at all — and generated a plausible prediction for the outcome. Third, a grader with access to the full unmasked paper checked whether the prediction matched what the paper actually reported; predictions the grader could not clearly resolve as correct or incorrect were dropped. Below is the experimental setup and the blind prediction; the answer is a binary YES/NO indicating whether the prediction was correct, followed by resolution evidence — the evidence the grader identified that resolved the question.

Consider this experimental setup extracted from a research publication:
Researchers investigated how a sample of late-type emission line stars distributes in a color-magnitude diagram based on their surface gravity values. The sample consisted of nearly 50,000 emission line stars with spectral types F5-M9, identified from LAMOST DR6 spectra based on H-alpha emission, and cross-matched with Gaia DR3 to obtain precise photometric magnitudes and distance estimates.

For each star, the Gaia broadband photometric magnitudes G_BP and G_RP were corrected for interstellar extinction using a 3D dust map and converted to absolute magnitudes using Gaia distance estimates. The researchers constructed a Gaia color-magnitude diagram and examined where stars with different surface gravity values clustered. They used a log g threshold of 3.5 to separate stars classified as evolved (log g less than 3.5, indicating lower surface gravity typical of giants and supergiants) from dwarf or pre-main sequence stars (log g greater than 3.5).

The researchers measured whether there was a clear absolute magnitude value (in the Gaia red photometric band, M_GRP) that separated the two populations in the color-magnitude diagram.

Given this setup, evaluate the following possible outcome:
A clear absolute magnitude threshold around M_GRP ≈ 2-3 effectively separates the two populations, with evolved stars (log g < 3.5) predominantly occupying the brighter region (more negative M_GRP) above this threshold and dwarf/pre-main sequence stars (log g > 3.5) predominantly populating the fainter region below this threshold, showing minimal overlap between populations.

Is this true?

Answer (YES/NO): NO